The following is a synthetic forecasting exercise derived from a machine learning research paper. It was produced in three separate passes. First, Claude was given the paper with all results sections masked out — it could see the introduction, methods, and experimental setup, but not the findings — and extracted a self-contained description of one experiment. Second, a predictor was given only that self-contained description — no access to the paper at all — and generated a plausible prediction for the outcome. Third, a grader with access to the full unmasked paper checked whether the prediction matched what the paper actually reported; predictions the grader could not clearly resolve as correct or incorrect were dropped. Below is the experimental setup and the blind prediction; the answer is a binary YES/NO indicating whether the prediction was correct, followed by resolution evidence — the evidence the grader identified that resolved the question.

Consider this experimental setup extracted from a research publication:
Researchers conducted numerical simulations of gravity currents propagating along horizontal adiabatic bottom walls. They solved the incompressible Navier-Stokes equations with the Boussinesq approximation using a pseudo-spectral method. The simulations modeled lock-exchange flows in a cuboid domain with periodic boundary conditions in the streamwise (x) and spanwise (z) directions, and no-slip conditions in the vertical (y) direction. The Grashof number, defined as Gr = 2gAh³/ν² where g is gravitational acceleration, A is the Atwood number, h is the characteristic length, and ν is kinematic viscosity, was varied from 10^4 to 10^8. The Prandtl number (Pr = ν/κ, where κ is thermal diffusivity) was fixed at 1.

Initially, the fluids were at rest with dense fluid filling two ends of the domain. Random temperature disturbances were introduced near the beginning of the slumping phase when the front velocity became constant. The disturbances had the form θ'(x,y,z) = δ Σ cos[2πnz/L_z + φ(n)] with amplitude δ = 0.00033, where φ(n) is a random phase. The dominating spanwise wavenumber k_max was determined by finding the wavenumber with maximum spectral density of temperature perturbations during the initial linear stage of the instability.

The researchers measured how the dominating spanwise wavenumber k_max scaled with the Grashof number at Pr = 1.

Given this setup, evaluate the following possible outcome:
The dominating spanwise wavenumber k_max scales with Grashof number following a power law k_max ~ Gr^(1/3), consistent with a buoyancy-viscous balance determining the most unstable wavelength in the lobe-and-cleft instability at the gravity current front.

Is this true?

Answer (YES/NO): YES